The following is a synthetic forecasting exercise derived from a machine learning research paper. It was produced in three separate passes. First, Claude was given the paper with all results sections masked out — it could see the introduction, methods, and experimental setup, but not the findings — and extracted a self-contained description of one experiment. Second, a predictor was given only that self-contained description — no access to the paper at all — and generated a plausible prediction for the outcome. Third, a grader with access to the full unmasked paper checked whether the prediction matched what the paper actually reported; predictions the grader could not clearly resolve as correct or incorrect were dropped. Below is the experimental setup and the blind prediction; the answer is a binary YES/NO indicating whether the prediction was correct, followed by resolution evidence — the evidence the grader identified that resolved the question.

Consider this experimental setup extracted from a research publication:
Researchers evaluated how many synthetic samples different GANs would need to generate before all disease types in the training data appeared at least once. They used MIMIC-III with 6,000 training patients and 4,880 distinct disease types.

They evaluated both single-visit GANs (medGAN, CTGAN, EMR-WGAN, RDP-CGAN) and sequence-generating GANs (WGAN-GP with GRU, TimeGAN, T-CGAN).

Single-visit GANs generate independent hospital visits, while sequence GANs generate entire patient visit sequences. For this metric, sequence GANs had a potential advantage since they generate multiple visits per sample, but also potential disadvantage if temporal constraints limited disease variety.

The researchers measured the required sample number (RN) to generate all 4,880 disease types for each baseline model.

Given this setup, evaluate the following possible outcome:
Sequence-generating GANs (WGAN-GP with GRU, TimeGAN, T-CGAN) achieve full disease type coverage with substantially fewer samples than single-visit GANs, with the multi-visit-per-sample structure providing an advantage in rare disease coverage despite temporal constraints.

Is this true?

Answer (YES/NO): NO